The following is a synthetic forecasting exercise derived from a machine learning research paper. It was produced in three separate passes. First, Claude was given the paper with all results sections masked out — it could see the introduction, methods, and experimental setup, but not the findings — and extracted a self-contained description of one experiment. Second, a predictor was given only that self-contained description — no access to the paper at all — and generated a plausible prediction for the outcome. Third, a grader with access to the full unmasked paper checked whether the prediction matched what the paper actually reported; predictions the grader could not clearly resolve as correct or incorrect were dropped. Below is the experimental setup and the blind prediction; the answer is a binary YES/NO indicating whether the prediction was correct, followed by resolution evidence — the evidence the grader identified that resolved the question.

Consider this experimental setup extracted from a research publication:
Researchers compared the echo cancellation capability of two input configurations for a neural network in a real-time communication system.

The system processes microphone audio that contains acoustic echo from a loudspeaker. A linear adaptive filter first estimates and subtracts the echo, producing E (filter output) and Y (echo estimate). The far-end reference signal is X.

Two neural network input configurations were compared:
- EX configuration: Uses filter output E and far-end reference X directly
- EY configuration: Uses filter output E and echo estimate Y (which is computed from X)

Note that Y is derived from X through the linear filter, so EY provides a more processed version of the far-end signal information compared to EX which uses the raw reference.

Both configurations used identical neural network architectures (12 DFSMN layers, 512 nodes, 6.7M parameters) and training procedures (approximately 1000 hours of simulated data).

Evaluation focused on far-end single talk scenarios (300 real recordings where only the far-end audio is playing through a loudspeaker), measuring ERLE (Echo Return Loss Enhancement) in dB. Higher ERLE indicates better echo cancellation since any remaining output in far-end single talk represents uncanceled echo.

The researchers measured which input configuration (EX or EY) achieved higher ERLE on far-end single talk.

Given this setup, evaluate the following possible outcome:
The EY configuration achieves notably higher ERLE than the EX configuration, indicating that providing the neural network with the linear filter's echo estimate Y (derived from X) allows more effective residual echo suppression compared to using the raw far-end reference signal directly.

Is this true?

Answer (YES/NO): YES